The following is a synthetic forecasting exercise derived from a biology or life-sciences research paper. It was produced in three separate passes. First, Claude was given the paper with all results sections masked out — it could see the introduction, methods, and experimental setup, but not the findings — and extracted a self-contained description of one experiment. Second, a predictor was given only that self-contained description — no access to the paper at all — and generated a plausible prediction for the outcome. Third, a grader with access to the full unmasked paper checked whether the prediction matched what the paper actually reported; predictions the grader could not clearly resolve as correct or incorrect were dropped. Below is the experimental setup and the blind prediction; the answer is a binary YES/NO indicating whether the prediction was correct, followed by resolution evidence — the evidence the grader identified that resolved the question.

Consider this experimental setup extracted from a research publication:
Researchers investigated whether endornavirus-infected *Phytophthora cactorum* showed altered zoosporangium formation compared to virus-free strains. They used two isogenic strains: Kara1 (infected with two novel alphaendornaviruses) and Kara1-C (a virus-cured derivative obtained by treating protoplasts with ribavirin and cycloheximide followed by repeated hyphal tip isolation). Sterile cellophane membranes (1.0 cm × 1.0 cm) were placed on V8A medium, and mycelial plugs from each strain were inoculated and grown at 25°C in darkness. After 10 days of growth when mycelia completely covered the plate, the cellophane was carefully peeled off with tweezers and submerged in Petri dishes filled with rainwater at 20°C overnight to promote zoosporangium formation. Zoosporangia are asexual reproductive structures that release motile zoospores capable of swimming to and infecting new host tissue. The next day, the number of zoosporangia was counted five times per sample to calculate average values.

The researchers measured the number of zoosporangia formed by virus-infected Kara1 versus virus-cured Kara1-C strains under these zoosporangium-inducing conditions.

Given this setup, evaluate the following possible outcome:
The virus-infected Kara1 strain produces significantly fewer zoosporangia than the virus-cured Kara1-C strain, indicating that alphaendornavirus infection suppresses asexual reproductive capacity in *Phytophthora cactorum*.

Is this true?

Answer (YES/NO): NO